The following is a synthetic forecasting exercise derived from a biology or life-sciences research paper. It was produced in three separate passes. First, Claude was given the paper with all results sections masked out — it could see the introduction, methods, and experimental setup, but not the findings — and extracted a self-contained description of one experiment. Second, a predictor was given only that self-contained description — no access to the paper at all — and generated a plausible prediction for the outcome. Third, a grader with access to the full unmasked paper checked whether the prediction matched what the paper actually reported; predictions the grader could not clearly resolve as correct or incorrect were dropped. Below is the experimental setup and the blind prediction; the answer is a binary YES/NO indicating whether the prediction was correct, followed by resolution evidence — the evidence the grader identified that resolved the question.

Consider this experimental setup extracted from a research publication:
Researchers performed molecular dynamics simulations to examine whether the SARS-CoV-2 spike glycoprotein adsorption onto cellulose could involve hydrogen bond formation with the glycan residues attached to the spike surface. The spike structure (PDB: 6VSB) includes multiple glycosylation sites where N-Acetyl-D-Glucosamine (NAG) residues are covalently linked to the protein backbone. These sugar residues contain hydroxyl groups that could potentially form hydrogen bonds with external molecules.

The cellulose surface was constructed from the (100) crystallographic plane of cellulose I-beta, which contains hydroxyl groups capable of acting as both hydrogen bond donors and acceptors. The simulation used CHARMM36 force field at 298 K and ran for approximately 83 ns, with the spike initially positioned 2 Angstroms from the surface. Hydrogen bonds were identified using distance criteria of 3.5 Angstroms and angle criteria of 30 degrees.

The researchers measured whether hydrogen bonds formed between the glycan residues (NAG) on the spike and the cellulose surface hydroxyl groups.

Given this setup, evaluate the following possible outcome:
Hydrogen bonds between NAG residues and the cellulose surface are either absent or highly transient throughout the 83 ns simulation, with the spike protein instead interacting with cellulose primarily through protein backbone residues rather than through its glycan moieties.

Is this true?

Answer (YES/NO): YES